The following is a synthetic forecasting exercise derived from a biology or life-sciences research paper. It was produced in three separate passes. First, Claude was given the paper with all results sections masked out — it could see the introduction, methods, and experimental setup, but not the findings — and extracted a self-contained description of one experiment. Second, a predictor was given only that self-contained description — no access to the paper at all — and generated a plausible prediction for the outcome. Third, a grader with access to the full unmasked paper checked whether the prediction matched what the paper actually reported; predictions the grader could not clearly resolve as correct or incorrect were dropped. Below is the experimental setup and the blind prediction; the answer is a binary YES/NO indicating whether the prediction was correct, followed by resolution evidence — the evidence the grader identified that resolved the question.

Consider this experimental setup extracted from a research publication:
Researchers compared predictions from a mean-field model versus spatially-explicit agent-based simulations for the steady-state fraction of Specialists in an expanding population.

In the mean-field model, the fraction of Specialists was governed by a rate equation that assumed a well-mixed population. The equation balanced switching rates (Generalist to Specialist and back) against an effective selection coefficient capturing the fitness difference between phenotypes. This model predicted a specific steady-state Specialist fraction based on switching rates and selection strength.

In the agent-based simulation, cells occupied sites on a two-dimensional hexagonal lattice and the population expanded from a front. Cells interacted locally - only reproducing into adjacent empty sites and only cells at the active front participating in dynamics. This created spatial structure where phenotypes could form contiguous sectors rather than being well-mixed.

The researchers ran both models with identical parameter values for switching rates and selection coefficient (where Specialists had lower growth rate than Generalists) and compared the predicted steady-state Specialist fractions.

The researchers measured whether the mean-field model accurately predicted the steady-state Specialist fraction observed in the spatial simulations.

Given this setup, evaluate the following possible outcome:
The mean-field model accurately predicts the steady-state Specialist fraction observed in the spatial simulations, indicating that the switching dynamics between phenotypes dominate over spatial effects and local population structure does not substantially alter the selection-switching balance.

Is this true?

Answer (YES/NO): NO